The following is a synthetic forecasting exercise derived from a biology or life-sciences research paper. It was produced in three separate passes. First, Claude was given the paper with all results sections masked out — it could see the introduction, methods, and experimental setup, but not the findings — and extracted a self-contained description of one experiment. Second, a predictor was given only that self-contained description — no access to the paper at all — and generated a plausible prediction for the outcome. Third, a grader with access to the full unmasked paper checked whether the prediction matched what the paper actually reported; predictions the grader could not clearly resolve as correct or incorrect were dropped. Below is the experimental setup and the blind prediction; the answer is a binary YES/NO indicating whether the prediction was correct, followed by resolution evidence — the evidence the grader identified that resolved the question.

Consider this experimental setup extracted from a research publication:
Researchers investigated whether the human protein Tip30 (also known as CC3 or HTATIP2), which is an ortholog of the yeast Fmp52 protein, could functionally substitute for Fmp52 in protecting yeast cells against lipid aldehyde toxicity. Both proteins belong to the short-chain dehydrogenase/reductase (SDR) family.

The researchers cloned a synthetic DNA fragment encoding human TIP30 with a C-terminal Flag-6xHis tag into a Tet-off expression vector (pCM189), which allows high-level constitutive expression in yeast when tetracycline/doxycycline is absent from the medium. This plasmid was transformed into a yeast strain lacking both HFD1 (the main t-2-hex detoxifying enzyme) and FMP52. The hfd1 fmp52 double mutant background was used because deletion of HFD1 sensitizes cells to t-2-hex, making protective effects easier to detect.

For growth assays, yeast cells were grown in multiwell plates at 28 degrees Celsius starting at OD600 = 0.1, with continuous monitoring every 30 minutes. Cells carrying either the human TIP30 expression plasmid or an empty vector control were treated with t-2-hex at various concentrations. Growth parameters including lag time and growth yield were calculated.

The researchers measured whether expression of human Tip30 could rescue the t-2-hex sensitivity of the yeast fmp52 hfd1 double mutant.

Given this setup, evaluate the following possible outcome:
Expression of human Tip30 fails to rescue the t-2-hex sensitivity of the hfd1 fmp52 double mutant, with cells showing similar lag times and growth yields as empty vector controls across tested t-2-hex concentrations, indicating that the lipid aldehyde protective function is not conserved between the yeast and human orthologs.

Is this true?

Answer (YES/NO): NO